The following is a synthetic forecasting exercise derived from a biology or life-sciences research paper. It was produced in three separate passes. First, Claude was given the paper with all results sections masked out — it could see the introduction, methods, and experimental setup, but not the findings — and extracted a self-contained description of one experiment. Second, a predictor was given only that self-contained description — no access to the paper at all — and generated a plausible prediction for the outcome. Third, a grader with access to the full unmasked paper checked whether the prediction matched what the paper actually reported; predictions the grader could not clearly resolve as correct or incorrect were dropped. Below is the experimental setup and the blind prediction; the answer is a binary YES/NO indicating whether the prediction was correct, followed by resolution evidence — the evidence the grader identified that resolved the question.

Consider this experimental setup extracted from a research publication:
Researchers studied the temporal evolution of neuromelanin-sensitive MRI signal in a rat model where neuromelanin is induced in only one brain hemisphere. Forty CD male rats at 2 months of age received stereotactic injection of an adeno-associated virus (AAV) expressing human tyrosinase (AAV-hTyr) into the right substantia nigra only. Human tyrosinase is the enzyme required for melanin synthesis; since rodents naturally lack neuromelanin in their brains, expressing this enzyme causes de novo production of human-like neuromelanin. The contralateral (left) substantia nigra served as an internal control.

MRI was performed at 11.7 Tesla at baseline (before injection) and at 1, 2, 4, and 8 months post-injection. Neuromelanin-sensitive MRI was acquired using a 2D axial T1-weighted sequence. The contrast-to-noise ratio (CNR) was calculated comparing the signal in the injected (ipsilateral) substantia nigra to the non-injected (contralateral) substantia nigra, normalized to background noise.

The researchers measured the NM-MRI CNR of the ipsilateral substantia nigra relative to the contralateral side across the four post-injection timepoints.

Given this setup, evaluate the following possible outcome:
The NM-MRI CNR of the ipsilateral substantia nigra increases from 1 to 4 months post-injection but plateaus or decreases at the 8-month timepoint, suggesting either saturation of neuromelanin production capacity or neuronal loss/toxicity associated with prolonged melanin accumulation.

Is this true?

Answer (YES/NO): NO